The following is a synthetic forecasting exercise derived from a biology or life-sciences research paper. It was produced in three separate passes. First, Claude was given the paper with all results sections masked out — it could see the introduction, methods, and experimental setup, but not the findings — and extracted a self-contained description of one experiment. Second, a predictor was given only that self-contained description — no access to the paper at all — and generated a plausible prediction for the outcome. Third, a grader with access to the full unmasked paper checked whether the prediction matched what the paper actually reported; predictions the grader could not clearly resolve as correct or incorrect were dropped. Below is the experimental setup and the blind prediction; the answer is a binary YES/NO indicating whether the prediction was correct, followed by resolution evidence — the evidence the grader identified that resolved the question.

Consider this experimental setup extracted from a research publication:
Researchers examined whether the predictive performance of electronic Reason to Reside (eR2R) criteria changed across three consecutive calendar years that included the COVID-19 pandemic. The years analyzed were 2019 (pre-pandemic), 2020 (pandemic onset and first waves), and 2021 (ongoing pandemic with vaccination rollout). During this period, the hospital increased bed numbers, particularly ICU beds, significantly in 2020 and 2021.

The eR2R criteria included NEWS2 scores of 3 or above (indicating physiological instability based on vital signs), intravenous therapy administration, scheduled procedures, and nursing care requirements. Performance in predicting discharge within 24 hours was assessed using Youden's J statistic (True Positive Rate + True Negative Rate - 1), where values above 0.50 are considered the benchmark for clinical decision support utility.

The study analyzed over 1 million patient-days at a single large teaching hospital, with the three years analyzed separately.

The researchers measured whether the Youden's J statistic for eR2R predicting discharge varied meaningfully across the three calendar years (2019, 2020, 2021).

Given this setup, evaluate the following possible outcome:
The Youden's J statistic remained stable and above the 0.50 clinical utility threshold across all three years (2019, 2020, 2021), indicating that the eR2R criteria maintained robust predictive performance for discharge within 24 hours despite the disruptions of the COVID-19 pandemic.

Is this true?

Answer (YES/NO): NO